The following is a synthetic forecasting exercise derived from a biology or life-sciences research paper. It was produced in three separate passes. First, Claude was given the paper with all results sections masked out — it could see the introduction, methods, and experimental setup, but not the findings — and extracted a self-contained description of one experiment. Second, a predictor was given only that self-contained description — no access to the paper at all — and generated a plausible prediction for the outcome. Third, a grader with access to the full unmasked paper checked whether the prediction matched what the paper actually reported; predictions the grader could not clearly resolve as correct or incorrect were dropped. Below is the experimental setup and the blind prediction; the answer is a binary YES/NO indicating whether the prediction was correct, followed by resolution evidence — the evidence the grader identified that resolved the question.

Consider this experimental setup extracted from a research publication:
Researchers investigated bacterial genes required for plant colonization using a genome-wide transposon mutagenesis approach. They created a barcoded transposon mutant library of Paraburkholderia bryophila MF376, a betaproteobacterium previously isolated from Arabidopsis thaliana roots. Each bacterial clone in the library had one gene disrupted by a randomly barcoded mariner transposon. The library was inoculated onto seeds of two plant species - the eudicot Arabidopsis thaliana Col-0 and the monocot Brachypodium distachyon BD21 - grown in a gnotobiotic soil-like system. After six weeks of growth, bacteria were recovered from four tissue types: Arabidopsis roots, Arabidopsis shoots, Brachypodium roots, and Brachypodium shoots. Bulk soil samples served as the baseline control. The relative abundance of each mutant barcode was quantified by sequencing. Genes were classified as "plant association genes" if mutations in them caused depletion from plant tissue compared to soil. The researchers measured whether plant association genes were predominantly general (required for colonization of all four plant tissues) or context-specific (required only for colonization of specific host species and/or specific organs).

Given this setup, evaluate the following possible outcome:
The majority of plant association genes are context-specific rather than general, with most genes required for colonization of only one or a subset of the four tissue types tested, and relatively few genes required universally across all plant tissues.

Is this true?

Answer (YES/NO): YES